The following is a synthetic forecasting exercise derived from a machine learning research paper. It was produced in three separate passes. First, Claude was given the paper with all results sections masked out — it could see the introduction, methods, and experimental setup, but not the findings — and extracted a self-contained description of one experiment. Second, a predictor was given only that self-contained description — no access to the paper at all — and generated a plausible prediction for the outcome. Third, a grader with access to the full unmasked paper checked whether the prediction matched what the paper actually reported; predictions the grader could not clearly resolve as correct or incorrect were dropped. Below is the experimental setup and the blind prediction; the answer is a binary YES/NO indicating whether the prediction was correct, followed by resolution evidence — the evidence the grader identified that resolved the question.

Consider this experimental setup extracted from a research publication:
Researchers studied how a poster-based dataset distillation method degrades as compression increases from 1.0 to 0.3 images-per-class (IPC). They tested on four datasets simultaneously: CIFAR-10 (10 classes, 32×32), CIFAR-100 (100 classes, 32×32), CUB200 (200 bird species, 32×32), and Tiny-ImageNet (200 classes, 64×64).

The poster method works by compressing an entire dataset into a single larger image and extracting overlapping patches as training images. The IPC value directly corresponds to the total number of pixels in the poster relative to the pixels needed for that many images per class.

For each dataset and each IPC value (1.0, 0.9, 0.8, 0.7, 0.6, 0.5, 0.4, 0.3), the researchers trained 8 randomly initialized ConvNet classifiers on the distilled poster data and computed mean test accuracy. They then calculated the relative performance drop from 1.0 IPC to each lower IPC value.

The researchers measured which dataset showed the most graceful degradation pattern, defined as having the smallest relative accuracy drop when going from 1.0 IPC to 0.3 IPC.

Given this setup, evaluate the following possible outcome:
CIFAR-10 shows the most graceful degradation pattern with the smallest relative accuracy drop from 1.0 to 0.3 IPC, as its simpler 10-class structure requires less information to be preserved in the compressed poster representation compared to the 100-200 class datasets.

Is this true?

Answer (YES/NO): NO